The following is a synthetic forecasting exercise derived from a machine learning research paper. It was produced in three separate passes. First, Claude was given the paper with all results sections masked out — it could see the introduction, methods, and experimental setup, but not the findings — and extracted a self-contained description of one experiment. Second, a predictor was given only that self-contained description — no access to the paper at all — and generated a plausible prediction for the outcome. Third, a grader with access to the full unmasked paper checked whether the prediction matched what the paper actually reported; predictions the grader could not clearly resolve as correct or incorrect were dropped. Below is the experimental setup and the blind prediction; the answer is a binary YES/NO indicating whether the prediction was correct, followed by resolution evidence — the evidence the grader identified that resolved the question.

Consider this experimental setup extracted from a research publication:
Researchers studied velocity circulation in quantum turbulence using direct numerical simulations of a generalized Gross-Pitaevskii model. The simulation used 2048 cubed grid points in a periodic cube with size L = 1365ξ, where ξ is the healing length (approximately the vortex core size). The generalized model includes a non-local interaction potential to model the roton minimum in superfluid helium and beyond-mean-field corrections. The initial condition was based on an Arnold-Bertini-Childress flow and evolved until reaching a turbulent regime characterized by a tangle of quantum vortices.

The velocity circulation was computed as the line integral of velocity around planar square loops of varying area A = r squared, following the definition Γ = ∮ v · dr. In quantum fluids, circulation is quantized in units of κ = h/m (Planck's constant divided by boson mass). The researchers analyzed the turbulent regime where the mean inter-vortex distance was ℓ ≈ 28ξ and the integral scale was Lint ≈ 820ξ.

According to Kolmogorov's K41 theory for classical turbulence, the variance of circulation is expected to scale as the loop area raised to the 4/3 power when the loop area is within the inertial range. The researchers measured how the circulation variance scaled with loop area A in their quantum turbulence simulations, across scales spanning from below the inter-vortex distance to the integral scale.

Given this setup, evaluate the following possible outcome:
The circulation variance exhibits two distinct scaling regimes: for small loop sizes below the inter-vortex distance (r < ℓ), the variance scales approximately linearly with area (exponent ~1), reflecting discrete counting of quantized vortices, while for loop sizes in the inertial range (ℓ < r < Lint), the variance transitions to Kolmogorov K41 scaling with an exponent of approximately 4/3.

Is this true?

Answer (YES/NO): YES